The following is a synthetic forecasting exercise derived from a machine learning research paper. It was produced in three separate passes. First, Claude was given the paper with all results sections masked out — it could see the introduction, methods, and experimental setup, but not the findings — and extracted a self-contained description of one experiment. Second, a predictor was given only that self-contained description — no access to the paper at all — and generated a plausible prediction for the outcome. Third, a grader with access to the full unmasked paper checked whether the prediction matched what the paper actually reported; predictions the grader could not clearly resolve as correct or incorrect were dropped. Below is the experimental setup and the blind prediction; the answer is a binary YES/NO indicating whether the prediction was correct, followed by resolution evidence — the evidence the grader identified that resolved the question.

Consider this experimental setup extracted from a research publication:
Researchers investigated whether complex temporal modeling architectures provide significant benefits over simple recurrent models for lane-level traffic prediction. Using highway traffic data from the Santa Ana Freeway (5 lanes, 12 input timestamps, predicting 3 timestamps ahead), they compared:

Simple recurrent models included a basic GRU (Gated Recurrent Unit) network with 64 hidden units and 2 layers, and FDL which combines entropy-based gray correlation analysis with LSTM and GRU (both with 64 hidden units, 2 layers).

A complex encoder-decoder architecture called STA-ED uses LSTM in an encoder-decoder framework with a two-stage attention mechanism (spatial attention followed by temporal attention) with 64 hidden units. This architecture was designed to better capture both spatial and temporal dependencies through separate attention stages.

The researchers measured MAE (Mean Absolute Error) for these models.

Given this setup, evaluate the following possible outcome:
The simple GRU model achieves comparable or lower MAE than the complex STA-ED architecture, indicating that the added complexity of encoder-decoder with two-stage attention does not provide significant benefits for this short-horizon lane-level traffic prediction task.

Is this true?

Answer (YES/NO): YES